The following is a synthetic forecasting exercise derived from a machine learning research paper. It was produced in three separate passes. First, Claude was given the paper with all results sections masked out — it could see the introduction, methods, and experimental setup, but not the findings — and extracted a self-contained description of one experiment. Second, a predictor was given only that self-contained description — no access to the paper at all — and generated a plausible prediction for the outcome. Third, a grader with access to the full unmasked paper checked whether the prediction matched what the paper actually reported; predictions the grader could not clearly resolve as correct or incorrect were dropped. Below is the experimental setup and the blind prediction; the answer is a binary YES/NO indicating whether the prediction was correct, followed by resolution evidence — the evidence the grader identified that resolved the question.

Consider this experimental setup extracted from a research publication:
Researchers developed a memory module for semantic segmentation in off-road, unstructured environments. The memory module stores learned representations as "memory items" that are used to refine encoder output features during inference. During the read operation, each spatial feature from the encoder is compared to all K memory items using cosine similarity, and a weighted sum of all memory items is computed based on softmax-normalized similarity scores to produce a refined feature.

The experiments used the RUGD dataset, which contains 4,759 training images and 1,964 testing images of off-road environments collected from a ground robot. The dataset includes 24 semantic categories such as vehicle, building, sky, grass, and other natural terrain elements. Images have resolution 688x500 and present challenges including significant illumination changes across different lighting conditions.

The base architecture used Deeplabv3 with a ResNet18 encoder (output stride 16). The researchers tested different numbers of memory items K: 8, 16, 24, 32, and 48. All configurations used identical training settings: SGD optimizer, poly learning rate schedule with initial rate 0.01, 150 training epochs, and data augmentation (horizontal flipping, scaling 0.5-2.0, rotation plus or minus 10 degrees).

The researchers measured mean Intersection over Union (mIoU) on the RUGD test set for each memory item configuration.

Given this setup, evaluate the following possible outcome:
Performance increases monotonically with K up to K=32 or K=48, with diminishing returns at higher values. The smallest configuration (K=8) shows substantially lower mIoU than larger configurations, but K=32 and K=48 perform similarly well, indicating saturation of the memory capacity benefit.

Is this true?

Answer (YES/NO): NO